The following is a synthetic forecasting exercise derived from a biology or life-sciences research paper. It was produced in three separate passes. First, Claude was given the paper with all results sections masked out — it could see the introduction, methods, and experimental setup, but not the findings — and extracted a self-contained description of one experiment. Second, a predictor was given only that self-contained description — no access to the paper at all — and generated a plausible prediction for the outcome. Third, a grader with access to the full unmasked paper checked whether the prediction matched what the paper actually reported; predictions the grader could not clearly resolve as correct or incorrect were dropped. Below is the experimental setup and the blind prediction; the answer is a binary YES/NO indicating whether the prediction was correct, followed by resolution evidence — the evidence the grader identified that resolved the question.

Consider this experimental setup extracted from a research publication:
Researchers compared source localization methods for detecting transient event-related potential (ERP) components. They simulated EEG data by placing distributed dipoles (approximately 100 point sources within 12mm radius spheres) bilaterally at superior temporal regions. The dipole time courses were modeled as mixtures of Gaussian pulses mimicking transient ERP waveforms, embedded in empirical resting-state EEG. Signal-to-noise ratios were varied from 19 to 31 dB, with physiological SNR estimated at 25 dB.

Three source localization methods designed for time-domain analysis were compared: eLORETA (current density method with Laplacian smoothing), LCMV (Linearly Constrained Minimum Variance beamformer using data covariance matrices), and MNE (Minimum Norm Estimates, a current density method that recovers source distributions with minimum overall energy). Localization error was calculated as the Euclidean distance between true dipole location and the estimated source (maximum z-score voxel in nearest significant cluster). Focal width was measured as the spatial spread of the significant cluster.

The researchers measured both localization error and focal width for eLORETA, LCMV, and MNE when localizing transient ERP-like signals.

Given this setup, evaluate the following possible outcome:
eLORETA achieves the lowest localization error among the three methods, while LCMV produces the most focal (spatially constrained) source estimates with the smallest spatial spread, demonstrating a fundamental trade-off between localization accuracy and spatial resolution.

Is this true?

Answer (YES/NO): NO